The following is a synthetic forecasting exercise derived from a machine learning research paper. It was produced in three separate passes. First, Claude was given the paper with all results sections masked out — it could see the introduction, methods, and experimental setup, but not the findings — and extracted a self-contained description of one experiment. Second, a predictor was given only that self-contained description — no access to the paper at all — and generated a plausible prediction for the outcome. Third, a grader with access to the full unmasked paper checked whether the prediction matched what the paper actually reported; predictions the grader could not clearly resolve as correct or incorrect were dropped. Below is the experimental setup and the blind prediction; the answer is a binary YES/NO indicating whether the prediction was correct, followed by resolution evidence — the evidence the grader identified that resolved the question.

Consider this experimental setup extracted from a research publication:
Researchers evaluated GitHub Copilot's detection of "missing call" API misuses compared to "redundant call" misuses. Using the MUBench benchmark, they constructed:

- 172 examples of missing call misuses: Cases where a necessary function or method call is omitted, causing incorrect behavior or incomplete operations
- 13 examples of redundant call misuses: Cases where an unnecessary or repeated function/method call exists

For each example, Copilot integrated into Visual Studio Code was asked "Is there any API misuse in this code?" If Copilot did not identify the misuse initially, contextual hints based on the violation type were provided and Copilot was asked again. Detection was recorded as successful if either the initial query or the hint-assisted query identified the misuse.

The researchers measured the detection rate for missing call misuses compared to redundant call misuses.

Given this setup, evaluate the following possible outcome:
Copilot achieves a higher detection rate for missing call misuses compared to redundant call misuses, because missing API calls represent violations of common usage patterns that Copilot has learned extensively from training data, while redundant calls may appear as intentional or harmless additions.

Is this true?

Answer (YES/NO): YES